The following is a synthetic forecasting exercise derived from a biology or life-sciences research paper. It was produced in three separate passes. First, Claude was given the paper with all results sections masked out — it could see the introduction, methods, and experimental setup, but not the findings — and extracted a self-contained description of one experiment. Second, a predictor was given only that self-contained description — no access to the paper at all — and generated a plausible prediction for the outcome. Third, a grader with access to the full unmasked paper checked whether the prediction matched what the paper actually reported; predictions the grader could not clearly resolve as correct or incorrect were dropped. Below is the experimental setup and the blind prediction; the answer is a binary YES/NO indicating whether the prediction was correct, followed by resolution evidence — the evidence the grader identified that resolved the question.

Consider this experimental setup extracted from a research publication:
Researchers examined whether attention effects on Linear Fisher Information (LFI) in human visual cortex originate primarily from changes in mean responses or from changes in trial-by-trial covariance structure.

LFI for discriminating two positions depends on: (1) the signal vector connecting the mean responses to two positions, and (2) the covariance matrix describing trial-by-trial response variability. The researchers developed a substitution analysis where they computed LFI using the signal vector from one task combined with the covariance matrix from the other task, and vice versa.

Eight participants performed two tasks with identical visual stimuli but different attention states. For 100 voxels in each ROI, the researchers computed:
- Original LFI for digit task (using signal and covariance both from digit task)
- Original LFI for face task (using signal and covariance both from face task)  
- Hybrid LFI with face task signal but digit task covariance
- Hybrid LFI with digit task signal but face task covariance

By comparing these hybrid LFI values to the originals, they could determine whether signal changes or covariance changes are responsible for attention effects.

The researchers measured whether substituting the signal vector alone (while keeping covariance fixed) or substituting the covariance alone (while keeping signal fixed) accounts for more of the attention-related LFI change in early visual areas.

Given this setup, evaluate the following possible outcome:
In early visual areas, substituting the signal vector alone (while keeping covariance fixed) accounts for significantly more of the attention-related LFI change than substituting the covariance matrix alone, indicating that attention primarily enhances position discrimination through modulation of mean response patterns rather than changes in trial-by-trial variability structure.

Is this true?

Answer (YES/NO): YES